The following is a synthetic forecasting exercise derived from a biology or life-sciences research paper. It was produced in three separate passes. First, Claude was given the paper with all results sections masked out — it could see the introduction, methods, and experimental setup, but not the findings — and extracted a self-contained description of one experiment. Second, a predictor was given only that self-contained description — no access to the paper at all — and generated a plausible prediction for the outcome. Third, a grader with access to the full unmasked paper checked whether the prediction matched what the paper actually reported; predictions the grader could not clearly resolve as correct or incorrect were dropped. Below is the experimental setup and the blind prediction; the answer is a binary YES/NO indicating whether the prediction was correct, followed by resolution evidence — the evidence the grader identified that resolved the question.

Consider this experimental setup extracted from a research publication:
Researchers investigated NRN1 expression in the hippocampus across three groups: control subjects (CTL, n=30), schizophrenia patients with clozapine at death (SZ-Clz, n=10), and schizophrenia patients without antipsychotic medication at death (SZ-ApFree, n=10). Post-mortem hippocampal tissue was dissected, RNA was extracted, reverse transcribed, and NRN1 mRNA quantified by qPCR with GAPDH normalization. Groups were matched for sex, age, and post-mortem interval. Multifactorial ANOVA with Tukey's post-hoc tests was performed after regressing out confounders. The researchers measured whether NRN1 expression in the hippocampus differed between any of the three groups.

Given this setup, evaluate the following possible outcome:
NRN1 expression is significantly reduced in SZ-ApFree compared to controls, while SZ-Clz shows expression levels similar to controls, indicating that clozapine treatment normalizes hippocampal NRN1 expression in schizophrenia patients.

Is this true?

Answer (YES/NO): NO